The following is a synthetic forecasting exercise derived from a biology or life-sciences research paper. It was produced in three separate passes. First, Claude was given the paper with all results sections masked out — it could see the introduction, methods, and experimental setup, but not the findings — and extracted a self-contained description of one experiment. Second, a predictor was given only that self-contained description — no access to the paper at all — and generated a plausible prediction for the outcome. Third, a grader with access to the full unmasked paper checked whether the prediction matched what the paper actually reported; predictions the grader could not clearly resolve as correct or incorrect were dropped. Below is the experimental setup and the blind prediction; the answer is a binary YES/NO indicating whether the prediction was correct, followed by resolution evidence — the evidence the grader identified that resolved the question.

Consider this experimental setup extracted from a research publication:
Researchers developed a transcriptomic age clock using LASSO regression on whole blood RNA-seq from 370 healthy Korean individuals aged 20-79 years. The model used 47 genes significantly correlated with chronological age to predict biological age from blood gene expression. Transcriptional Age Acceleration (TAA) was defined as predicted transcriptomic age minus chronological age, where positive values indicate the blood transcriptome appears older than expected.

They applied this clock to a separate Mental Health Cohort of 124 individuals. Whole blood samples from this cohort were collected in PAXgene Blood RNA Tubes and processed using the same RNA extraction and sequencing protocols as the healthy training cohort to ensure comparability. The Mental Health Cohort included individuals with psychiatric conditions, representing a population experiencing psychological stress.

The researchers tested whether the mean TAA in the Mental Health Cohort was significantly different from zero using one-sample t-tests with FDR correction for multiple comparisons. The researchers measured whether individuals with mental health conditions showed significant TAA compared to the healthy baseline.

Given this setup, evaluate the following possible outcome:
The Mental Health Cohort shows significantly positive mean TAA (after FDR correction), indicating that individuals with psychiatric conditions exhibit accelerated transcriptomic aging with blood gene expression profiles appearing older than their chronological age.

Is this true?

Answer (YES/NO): NO